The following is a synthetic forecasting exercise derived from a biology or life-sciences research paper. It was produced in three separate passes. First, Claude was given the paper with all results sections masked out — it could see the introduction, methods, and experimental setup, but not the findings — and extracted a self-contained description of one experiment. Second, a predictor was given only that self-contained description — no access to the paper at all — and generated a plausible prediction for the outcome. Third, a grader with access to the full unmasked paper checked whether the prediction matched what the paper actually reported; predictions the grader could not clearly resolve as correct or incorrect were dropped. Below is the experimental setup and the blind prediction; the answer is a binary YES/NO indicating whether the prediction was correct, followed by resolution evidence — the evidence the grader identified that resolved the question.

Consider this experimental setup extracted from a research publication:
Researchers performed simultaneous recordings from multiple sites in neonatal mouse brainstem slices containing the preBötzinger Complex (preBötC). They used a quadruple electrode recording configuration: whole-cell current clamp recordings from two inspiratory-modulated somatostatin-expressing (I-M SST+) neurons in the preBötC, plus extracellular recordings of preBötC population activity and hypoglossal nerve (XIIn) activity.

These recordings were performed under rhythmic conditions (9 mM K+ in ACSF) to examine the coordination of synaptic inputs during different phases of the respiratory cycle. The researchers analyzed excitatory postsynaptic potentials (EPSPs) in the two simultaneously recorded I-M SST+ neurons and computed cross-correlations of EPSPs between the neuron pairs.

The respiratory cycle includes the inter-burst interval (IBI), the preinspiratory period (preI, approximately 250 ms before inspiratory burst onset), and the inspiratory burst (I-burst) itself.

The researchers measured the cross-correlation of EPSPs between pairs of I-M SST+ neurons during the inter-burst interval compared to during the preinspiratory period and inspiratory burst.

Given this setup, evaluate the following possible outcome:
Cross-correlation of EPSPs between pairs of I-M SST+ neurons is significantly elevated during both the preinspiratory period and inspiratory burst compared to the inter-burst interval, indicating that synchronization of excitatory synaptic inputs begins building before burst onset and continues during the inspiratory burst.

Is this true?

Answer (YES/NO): YES